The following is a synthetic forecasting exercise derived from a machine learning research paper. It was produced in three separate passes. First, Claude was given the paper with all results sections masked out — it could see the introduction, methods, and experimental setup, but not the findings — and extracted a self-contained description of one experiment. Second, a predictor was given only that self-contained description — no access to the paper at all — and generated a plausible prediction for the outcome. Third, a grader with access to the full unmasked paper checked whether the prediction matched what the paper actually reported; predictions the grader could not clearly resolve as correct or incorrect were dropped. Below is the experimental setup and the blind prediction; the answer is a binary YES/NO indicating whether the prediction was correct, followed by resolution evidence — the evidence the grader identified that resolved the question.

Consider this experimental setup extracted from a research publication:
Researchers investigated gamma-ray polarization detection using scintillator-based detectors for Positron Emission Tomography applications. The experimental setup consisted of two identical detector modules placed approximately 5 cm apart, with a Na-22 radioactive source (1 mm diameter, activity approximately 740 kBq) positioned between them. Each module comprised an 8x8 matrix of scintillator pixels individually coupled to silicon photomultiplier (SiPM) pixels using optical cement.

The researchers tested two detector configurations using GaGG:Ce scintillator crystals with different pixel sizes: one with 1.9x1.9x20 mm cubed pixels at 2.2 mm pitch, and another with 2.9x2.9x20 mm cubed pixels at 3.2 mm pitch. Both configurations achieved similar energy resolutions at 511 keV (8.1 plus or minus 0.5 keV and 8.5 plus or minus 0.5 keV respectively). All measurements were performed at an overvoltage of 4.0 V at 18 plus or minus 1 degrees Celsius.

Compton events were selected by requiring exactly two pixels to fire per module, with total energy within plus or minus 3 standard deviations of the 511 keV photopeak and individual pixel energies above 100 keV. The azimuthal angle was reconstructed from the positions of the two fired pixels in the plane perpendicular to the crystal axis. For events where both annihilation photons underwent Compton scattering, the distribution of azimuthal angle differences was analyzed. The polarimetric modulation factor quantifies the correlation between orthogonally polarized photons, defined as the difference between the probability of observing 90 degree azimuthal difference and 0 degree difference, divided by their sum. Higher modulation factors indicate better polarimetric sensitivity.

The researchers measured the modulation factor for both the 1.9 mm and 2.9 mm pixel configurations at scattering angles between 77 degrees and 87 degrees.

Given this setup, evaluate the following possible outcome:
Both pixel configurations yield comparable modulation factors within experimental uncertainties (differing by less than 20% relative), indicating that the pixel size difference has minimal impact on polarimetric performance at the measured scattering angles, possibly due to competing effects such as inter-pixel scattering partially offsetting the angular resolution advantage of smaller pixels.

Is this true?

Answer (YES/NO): NO